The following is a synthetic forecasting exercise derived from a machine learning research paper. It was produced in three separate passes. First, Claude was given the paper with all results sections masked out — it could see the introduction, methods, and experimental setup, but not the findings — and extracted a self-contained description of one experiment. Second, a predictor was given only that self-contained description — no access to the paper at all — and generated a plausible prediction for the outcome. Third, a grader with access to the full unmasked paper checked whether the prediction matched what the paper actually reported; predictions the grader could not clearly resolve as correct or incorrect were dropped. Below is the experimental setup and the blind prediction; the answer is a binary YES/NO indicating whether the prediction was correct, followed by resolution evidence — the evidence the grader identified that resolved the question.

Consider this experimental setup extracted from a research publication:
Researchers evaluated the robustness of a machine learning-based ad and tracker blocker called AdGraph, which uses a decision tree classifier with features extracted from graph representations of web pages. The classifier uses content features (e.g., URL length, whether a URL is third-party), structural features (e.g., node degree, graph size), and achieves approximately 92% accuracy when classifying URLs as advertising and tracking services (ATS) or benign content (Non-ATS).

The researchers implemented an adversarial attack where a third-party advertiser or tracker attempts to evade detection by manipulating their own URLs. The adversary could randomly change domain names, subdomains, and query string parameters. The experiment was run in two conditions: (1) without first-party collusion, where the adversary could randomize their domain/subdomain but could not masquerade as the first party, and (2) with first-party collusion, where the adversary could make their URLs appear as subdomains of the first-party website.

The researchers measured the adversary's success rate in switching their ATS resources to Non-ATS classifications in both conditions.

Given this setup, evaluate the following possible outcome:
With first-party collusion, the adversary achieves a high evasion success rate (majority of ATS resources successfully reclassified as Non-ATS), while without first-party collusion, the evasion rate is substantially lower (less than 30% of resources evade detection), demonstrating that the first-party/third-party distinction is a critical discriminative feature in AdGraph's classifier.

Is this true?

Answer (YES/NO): YES